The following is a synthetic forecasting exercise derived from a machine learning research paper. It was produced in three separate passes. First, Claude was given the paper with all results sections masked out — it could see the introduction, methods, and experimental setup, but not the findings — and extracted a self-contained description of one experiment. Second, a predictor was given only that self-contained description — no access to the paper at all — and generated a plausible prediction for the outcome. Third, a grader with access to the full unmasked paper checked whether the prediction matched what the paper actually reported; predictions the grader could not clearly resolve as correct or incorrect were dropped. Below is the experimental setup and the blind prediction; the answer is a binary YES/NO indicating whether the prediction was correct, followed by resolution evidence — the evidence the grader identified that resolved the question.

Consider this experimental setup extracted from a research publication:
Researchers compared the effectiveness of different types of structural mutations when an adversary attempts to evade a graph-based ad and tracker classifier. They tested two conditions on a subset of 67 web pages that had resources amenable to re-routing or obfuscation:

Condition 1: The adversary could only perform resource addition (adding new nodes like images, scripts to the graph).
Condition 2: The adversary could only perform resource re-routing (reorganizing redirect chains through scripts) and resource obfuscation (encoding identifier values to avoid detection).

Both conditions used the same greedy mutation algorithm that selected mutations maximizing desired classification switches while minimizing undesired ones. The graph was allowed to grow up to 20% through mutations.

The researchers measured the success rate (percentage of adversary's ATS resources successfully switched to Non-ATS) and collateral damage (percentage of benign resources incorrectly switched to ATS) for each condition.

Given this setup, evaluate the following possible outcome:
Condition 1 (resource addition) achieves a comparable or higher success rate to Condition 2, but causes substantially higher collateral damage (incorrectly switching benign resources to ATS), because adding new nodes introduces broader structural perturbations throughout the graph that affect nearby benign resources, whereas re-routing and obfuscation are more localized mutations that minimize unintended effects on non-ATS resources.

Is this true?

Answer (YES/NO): NO